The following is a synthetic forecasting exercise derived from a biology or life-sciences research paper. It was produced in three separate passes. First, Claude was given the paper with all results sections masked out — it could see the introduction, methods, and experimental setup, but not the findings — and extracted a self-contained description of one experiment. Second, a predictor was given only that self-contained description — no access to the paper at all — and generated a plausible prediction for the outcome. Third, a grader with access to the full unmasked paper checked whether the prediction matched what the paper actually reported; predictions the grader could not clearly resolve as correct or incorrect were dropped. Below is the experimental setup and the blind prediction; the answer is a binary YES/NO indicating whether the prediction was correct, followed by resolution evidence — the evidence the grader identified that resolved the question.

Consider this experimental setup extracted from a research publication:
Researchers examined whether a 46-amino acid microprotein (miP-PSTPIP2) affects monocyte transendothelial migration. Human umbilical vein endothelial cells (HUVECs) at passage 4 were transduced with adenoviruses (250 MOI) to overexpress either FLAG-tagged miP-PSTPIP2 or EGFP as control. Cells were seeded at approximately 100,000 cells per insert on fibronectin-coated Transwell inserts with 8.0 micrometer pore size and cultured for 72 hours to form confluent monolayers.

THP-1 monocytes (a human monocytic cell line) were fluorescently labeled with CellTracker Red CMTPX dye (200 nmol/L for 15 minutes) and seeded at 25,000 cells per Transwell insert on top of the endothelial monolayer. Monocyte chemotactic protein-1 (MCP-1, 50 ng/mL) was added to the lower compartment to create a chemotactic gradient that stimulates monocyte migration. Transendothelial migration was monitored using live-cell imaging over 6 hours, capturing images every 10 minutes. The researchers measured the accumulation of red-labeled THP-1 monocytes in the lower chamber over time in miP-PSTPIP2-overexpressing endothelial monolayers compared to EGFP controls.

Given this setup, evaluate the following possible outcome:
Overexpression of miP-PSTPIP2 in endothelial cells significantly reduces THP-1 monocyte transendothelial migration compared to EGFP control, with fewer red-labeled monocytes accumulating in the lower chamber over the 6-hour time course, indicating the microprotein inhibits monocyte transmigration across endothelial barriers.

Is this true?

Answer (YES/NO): NO